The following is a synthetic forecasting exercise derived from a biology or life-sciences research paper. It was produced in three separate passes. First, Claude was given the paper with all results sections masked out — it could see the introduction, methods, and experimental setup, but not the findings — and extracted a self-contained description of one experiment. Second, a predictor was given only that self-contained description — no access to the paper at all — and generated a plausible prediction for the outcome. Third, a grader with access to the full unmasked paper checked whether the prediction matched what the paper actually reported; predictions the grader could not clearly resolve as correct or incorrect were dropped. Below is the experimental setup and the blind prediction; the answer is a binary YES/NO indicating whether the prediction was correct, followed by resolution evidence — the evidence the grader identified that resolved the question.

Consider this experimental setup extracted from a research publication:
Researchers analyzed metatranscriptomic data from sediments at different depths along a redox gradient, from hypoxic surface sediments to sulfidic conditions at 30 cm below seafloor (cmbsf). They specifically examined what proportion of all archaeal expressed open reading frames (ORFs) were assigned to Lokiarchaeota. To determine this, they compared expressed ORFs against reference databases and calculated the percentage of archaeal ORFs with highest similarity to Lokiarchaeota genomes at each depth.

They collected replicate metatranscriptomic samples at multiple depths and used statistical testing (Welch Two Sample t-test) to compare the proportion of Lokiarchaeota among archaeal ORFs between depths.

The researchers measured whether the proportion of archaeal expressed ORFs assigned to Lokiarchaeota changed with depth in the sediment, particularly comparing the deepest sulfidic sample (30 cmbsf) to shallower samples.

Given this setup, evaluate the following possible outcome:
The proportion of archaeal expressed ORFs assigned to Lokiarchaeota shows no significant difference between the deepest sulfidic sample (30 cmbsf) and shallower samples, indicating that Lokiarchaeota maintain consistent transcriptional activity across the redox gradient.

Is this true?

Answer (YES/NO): NO